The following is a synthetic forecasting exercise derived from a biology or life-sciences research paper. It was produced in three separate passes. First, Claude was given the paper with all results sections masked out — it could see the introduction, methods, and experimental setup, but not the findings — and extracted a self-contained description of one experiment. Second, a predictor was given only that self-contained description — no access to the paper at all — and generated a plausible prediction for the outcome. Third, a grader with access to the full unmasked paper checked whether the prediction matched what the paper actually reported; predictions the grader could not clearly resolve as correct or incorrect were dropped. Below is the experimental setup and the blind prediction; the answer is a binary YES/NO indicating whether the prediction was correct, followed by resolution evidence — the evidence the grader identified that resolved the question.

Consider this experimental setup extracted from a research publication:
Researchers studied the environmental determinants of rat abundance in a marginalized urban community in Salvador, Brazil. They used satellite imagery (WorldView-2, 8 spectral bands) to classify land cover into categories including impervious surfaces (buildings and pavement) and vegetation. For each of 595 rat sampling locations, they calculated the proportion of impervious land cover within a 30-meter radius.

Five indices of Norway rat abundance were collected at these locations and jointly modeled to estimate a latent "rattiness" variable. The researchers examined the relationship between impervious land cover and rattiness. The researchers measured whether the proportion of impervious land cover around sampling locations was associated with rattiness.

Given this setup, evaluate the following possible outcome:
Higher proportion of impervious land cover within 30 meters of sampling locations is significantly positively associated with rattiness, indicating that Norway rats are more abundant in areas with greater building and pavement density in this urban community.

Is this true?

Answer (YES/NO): NO